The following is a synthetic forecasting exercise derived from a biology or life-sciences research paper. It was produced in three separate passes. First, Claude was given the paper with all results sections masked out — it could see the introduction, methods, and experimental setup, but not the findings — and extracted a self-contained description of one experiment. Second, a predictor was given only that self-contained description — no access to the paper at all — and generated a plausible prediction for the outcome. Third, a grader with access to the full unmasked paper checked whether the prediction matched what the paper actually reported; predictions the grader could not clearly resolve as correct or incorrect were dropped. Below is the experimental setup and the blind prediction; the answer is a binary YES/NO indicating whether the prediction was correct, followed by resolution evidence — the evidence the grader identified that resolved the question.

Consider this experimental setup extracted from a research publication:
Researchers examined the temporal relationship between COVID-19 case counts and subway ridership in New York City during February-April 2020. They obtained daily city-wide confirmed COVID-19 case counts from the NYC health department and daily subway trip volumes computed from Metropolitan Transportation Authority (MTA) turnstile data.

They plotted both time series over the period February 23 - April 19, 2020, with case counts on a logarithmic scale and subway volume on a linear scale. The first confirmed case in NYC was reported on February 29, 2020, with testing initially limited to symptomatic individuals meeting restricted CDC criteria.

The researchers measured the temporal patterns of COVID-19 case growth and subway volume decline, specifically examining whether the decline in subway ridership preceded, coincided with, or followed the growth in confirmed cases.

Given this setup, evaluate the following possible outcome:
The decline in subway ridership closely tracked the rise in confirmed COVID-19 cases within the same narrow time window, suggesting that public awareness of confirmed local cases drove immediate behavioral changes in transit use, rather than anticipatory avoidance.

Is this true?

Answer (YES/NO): NO